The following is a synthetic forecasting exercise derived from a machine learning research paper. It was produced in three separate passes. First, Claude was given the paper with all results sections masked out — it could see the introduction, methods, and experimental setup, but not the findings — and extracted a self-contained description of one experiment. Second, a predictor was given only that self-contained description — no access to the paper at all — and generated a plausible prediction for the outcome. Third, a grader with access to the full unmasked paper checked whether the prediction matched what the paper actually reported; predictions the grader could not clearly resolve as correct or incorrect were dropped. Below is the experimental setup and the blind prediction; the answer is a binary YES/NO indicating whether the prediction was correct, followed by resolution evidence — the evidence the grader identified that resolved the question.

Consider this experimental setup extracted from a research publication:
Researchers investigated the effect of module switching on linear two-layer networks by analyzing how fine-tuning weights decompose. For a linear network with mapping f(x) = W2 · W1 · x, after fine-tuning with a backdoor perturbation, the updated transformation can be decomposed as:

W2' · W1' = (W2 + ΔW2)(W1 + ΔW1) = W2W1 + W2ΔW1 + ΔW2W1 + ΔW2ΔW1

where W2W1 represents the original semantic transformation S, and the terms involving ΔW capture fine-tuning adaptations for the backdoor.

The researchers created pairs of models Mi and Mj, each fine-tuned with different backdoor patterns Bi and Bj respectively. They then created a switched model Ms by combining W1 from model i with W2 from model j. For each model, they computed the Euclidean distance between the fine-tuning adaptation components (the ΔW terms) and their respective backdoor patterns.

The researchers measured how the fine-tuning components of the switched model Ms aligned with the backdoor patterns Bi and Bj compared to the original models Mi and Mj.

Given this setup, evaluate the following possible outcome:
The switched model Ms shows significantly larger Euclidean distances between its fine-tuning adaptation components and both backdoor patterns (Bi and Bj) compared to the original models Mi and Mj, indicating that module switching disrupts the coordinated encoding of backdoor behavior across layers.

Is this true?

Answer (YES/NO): YES